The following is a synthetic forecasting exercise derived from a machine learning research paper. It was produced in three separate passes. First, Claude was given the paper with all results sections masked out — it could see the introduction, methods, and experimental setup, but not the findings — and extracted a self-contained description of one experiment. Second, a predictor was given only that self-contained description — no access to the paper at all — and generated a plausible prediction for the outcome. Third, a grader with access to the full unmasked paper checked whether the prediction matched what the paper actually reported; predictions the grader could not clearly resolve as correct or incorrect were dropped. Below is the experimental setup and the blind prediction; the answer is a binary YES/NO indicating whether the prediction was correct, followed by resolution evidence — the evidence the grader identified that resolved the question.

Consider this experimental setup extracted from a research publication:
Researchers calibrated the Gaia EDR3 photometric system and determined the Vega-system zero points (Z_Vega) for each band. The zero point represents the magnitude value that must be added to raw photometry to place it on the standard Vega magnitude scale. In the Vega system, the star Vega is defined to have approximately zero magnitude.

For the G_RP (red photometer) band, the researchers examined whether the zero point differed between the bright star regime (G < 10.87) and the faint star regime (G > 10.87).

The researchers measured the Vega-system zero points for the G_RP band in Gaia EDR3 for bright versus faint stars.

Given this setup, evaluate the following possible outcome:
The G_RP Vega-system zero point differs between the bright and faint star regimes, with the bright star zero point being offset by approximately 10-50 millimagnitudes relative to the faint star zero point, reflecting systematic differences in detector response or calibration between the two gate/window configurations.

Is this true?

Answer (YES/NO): NO